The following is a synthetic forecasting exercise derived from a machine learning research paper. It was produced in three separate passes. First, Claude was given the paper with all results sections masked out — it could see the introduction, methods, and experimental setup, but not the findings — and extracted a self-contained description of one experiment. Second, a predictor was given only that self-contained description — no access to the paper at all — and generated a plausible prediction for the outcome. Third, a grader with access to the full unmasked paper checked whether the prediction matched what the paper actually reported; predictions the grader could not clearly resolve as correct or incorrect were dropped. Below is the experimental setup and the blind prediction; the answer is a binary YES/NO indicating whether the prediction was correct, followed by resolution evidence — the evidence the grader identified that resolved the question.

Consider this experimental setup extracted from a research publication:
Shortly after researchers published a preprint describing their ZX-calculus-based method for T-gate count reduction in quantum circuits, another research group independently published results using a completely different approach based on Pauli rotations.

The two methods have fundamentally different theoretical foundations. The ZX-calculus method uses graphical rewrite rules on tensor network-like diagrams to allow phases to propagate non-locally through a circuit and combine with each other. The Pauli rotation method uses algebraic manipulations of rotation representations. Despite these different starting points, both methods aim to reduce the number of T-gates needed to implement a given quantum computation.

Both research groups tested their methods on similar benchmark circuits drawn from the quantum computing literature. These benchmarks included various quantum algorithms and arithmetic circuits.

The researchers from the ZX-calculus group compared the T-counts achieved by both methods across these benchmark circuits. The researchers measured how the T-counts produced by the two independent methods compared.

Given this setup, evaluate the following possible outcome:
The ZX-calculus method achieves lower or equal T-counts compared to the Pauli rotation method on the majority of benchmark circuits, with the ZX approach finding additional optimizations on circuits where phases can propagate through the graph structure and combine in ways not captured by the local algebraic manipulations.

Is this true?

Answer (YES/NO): NO